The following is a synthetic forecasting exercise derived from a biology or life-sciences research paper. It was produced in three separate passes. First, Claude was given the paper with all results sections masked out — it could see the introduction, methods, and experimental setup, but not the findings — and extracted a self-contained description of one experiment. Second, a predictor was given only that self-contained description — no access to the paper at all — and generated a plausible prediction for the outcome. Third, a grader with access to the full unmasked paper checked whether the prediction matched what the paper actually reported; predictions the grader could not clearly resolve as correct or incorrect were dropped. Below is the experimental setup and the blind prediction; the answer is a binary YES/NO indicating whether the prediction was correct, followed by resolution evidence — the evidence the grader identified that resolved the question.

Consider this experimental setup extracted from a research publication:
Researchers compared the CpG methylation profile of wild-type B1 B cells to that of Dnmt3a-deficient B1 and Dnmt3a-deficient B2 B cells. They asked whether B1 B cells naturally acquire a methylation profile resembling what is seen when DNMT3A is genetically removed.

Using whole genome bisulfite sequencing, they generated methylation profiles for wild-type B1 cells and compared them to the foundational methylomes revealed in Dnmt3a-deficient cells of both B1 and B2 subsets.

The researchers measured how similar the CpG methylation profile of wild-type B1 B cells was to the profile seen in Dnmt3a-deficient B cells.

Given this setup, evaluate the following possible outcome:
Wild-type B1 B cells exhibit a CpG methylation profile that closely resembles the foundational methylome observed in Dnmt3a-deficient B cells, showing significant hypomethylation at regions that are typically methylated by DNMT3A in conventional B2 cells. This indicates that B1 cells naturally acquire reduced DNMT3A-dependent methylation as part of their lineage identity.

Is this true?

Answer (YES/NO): YES